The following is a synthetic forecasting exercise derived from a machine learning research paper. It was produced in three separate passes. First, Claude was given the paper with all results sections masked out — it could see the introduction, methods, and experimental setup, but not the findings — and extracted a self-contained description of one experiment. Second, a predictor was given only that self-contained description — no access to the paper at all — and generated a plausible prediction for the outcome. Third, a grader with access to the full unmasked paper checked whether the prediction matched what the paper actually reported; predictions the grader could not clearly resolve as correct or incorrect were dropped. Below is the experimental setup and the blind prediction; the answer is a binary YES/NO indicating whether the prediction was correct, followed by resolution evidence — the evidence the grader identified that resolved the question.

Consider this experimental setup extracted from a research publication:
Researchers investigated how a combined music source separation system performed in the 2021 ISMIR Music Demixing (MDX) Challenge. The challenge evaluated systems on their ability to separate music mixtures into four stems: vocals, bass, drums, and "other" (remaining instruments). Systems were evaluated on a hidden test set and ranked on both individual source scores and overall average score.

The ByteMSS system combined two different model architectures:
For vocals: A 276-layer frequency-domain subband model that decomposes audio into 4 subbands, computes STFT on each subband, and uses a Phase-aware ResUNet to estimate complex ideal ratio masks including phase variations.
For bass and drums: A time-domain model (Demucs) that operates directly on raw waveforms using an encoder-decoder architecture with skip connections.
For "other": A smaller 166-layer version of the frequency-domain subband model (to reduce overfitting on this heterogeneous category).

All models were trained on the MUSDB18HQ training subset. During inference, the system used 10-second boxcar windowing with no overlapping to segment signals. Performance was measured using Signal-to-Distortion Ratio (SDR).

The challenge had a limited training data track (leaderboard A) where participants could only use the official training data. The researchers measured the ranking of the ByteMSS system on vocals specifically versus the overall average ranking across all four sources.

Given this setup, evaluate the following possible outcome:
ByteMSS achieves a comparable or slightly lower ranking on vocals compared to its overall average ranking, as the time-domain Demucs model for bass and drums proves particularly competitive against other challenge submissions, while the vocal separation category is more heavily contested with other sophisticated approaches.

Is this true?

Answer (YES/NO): NO